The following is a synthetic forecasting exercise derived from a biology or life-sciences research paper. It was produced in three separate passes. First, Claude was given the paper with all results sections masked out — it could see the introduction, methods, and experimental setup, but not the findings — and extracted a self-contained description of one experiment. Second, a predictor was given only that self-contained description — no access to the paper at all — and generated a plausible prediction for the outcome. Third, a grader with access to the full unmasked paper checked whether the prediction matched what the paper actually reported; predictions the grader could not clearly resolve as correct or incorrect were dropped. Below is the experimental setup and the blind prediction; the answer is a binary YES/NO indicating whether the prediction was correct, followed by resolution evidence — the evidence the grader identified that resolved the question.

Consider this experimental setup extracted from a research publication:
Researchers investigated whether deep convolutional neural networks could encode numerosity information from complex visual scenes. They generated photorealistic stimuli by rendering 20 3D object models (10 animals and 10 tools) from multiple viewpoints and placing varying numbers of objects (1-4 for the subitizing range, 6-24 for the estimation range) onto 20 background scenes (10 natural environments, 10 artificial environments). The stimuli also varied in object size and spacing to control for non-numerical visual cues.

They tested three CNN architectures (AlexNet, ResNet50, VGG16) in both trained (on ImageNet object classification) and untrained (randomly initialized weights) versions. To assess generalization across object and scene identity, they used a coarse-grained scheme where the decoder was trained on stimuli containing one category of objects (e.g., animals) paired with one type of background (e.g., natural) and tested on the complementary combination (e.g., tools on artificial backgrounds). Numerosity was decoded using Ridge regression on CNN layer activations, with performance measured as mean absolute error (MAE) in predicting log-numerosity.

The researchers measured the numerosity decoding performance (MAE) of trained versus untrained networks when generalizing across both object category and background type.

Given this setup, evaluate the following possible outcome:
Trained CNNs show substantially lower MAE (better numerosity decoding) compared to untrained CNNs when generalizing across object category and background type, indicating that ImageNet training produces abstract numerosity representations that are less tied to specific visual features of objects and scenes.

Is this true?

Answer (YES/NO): YES